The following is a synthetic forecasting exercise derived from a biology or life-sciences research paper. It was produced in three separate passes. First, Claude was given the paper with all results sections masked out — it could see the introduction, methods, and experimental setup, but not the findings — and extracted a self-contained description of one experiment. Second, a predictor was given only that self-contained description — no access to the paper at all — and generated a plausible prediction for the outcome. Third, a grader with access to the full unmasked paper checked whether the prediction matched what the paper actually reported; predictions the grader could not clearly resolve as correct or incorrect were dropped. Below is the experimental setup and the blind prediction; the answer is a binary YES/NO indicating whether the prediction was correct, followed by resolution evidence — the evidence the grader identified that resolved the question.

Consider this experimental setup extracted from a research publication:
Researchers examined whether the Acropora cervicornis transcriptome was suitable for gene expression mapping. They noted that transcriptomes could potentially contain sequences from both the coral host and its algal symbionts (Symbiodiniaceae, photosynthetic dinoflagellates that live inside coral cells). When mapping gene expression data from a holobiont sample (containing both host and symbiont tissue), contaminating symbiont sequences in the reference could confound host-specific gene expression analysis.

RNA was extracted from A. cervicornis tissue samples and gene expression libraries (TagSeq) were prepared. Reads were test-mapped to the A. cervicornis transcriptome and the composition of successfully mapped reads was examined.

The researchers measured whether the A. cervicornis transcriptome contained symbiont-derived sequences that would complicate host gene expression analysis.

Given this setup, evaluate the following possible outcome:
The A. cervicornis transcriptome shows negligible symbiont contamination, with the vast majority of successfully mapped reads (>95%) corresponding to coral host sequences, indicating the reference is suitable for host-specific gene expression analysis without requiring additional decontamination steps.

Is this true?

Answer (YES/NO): NO